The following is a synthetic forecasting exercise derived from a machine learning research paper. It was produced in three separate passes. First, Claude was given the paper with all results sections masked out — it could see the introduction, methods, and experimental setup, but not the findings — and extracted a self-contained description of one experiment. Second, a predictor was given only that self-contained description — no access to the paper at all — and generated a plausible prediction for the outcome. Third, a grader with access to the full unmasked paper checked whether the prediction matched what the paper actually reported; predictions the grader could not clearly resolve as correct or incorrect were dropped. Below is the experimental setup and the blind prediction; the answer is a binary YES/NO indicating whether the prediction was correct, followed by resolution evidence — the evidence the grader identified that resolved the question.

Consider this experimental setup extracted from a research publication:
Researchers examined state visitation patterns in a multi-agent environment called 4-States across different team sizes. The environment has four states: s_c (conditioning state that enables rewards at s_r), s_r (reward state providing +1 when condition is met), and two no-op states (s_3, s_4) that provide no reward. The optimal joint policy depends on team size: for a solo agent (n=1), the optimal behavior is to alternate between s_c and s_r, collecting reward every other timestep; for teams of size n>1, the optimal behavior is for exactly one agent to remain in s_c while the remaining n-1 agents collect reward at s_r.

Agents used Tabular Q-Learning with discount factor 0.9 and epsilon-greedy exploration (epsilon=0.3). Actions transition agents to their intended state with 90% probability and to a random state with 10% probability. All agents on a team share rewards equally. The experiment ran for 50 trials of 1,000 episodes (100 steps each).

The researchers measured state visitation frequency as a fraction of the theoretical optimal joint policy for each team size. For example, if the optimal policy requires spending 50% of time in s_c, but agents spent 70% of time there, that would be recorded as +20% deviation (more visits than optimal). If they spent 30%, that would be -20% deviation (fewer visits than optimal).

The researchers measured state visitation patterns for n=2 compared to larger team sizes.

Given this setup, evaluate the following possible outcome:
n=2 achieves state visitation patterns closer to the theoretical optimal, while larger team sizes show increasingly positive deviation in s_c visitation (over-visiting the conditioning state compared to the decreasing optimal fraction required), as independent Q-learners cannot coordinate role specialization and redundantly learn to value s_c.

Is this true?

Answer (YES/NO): YES